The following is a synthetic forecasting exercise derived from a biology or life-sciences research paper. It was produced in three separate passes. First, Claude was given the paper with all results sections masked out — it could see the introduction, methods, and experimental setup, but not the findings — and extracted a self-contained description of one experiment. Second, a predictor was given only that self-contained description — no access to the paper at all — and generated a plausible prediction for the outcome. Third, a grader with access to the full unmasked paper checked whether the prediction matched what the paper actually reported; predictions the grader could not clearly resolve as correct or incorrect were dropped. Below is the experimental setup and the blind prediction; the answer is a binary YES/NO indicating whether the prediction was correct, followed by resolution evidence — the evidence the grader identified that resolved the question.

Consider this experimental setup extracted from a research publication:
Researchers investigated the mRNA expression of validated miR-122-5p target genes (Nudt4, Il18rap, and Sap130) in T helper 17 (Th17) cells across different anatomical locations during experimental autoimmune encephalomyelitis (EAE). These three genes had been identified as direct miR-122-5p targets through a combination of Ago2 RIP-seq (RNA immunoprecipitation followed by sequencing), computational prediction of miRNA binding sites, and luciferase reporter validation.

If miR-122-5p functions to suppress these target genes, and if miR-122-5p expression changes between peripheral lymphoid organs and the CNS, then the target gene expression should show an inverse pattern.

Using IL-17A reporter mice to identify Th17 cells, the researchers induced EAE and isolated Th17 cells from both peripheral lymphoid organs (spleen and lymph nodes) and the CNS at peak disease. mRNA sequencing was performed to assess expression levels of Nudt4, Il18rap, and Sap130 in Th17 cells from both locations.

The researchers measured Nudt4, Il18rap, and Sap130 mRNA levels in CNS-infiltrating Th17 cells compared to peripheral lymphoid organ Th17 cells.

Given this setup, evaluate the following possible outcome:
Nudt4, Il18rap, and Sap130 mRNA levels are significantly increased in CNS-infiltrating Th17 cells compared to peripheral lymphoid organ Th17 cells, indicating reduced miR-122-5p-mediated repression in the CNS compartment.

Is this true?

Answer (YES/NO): YES